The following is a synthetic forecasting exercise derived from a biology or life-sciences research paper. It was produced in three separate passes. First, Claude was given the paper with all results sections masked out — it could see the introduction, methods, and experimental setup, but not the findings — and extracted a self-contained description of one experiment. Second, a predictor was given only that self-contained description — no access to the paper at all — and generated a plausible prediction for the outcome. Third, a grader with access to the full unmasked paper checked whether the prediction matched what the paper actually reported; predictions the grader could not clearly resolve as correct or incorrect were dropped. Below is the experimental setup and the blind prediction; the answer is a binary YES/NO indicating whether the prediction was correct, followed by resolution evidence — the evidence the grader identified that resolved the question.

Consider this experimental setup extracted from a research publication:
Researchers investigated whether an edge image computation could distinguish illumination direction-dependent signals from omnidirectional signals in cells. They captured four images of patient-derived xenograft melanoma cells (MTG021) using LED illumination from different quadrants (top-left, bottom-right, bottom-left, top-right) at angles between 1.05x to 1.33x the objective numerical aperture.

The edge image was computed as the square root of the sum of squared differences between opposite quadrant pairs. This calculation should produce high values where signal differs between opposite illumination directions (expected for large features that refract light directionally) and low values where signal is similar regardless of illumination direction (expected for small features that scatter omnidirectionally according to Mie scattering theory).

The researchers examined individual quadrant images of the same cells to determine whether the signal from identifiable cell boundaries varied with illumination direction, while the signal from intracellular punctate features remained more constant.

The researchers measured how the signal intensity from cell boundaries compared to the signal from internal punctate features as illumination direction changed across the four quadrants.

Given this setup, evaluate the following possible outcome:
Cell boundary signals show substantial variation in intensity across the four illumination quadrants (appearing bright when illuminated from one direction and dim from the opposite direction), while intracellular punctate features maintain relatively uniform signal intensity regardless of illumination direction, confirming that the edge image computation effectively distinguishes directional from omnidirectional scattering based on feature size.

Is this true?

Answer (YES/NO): YES